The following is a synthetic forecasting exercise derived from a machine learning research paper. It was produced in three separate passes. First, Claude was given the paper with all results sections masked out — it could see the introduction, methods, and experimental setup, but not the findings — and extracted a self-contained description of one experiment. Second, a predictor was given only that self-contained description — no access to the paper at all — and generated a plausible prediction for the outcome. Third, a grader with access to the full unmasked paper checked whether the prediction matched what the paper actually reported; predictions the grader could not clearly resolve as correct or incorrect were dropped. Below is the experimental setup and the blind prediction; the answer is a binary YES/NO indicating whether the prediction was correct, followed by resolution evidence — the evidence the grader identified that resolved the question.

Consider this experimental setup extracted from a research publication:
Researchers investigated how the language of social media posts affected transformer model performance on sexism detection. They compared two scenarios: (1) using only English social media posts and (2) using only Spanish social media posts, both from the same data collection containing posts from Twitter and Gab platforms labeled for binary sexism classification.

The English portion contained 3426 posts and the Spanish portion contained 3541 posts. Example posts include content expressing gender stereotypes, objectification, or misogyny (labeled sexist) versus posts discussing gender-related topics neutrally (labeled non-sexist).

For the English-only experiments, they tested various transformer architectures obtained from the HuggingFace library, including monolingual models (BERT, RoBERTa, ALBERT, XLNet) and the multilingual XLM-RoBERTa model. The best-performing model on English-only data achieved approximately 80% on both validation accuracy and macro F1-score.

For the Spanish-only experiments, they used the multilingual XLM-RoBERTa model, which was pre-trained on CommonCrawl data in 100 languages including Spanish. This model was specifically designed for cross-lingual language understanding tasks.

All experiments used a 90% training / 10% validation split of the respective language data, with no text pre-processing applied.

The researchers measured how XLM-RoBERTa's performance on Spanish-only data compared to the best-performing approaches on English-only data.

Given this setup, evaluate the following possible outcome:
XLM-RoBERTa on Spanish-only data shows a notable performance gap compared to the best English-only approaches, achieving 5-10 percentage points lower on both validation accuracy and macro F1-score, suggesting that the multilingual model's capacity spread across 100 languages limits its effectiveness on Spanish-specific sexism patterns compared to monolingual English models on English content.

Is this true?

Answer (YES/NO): NO